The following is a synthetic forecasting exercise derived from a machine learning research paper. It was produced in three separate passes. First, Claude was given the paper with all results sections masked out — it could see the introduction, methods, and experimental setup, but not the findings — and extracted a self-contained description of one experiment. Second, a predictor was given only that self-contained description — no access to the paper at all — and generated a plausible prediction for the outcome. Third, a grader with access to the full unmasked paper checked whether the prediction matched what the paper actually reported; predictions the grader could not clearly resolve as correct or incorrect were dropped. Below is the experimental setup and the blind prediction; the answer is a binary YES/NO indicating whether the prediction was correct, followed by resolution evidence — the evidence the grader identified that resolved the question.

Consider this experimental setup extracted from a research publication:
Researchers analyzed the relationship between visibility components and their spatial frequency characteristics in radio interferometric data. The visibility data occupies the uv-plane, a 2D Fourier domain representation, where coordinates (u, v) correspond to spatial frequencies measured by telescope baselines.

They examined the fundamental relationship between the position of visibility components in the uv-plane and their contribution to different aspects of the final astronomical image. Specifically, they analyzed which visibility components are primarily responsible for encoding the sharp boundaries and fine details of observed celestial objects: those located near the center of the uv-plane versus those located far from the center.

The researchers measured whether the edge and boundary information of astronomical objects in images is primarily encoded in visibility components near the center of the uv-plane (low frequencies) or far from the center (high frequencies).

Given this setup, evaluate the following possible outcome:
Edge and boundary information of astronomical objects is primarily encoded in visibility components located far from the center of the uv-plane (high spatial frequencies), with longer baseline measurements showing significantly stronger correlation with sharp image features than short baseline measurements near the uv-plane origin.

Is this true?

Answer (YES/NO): YES